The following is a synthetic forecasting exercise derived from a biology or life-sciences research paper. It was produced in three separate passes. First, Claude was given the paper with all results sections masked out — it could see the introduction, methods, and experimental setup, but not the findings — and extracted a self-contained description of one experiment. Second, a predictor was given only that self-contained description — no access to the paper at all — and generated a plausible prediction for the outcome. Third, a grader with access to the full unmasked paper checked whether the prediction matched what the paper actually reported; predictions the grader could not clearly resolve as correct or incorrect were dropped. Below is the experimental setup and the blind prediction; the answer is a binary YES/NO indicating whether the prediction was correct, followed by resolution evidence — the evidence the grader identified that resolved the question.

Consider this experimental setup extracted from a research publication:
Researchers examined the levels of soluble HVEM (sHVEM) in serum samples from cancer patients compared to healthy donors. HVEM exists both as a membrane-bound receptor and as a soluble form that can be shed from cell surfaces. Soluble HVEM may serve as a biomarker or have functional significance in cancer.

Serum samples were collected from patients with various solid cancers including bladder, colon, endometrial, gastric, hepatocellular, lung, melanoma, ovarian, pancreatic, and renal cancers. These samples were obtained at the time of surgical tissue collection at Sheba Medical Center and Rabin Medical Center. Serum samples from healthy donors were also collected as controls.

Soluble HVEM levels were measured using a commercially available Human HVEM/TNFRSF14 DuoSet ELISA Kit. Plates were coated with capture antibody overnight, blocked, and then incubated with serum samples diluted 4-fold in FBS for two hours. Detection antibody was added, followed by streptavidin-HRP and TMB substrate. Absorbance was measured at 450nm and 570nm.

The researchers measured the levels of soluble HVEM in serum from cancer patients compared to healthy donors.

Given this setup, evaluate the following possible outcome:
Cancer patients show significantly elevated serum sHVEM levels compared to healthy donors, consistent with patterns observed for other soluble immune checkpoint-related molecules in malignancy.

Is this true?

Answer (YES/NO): YES